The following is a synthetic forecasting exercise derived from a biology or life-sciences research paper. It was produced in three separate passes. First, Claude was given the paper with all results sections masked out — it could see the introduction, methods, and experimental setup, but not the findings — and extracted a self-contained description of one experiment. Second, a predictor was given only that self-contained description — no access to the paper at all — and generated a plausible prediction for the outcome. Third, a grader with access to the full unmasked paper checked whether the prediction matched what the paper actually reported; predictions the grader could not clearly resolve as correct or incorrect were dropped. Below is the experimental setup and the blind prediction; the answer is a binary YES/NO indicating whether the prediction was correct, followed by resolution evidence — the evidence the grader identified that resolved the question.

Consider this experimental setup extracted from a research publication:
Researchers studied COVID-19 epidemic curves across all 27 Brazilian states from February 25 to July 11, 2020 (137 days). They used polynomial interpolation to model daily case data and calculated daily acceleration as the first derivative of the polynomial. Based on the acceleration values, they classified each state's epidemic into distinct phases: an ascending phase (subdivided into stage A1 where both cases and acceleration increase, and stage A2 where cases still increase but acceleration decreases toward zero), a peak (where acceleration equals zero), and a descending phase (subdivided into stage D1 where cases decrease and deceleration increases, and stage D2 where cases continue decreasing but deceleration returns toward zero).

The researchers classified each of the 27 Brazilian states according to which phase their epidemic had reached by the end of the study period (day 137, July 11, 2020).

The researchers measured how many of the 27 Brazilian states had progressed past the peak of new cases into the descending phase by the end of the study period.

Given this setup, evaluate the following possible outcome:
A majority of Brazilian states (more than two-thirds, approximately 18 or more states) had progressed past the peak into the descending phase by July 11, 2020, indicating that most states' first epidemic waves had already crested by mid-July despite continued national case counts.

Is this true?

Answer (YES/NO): NO